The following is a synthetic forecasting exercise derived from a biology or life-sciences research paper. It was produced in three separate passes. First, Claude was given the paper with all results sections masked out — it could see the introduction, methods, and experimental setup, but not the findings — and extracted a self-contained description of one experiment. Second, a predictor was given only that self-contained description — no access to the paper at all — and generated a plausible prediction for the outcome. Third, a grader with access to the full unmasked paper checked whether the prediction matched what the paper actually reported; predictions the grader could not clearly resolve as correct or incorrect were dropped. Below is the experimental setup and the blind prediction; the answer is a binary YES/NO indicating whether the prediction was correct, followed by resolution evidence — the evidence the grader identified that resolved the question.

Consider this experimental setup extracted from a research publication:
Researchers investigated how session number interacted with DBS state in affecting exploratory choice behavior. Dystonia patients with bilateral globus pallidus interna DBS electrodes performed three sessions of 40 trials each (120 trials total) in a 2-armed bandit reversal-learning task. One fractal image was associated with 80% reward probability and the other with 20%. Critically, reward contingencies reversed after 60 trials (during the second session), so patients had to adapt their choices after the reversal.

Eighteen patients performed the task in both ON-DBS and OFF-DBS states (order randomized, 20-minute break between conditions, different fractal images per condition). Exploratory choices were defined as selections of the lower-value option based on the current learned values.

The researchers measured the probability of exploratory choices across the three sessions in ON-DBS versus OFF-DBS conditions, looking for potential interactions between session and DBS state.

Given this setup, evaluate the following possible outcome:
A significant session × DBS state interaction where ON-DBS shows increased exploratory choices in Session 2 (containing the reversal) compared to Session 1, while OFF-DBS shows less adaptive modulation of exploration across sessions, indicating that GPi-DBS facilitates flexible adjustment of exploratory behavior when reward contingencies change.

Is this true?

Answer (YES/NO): NO